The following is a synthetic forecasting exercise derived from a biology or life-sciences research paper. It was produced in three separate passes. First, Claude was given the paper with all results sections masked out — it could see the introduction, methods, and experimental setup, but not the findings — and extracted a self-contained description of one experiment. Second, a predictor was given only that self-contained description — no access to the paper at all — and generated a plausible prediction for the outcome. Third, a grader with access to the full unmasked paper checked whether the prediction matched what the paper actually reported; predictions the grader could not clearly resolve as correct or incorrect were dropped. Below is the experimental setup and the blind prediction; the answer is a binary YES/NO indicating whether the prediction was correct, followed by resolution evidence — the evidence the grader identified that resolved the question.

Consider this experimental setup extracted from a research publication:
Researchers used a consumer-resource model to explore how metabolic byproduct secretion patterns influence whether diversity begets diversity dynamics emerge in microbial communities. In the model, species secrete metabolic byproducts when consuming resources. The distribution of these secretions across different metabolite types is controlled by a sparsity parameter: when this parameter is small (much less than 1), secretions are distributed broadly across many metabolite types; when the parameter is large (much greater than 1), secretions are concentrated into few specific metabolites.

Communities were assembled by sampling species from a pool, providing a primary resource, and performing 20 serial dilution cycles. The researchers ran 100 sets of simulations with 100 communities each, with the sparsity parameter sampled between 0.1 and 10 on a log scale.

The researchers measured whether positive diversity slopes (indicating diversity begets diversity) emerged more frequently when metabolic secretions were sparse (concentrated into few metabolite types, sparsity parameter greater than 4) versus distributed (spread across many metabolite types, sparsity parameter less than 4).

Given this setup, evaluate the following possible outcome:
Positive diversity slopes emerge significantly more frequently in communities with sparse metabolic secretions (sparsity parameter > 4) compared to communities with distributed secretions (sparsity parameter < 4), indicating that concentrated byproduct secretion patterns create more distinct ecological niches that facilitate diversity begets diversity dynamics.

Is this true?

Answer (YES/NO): YES